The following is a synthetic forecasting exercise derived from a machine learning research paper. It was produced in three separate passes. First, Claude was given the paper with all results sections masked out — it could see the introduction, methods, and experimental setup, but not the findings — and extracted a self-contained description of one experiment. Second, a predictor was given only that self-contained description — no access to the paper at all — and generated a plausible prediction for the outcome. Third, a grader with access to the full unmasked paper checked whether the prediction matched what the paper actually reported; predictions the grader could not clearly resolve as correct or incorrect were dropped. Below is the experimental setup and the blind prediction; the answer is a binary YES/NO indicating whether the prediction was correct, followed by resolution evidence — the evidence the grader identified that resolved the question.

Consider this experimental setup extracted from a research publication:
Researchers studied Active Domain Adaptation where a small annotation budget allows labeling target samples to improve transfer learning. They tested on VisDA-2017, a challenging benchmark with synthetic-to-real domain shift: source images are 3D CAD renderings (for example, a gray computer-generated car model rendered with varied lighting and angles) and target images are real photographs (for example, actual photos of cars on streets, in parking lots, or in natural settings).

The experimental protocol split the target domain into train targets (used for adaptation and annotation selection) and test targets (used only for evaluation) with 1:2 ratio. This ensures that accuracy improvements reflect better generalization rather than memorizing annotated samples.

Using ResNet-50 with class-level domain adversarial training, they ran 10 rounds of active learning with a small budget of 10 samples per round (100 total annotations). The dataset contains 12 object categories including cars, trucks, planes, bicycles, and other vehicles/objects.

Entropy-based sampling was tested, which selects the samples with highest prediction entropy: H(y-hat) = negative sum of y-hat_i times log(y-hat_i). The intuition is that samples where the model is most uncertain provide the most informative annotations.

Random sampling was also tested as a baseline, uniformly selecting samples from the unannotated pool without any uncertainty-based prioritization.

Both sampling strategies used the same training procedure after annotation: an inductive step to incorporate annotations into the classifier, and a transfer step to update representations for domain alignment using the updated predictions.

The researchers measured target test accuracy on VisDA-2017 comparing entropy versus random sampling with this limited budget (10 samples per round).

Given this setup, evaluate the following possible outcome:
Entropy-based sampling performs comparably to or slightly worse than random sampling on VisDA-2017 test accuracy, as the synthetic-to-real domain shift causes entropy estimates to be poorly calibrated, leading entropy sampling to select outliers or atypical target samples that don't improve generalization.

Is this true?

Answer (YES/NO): YES